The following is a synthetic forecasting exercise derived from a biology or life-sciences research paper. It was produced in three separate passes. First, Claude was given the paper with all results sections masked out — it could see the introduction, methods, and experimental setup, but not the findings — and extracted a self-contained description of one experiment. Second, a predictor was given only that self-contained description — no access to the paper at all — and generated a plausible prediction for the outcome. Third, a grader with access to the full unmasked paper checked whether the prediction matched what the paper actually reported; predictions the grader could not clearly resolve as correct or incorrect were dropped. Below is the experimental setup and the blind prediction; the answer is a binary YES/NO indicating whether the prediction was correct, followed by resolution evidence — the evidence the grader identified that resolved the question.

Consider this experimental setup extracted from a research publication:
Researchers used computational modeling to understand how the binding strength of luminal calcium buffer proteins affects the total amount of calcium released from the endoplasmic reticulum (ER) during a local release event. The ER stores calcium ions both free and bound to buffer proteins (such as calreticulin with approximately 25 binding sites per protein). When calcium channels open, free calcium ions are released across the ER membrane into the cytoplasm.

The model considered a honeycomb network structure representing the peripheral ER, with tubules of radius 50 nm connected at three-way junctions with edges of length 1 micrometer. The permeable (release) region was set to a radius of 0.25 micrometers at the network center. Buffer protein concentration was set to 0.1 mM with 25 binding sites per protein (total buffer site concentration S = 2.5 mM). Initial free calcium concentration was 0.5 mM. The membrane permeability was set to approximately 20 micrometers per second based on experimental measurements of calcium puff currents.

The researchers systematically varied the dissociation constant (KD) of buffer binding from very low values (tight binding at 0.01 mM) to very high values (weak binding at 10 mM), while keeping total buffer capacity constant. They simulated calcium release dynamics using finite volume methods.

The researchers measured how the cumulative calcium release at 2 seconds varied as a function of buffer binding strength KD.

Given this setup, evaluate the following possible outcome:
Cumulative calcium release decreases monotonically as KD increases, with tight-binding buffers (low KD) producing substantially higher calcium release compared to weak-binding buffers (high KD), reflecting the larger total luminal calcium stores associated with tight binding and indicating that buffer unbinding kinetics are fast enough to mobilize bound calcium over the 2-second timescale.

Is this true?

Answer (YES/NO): NO